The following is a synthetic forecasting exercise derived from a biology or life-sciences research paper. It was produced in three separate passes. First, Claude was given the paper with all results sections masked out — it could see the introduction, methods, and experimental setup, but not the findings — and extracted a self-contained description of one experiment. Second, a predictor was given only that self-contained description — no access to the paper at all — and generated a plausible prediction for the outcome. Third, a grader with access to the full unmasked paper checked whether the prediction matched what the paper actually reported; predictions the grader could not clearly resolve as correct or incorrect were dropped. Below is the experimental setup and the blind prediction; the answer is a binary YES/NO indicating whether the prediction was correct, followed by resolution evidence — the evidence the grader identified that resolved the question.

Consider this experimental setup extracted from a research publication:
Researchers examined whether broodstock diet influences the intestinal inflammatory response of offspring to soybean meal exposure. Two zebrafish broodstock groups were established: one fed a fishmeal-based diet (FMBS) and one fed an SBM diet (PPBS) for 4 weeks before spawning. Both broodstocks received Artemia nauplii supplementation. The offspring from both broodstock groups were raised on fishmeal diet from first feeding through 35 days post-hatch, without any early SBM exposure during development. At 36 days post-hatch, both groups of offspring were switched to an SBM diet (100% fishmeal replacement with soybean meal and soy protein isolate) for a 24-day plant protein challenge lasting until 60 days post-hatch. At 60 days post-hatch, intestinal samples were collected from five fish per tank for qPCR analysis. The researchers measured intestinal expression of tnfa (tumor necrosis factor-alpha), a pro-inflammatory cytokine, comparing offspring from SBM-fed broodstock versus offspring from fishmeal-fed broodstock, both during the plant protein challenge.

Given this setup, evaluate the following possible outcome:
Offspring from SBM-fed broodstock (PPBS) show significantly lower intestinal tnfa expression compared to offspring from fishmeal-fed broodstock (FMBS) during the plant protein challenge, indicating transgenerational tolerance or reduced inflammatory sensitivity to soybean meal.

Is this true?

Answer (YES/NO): NO